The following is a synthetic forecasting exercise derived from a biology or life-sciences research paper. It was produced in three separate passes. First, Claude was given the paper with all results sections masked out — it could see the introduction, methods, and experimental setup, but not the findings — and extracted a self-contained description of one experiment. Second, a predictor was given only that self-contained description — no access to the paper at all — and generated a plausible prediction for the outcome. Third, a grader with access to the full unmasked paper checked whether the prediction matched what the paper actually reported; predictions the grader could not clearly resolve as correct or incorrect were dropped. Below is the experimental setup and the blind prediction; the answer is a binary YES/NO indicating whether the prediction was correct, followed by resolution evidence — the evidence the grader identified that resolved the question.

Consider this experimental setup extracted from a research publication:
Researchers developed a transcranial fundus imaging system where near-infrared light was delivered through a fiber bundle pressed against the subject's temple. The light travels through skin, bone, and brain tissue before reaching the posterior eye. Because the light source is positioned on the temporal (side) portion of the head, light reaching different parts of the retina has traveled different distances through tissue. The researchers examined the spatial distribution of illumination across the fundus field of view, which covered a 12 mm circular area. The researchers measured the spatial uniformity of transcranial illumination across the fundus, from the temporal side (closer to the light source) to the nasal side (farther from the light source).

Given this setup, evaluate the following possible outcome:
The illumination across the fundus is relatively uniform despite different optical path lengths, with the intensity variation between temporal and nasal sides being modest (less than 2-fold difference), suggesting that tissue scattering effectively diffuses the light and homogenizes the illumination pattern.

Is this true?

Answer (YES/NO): NO